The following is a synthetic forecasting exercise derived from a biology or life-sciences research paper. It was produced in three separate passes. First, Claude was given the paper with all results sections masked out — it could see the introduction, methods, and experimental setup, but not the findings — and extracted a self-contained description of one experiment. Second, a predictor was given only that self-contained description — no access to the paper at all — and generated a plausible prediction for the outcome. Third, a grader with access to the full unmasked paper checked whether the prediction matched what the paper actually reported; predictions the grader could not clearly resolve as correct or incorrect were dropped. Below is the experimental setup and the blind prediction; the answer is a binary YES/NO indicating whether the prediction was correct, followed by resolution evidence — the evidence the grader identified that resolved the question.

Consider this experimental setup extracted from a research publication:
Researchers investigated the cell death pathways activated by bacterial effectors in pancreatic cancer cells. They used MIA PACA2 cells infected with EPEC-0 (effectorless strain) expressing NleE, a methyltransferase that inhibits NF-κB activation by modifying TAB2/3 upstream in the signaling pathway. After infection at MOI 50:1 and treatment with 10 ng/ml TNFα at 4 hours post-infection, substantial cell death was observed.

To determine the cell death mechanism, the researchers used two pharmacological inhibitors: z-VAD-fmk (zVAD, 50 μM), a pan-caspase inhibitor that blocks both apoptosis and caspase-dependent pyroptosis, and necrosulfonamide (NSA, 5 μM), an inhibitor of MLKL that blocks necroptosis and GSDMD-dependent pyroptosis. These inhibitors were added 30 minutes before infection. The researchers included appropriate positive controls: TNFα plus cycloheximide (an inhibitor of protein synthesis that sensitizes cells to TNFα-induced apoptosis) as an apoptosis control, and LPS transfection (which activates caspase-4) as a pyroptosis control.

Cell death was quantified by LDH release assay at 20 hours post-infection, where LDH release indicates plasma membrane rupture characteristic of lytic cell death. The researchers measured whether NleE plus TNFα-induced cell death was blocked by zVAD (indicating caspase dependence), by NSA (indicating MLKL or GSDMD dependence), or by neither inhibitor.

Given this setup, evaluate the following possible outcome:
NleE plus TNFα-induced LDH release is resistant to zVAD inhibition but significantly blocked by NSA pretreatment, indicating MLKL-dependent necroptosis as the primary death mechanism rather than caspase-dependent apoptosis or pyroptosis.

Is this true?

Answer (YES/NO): NO